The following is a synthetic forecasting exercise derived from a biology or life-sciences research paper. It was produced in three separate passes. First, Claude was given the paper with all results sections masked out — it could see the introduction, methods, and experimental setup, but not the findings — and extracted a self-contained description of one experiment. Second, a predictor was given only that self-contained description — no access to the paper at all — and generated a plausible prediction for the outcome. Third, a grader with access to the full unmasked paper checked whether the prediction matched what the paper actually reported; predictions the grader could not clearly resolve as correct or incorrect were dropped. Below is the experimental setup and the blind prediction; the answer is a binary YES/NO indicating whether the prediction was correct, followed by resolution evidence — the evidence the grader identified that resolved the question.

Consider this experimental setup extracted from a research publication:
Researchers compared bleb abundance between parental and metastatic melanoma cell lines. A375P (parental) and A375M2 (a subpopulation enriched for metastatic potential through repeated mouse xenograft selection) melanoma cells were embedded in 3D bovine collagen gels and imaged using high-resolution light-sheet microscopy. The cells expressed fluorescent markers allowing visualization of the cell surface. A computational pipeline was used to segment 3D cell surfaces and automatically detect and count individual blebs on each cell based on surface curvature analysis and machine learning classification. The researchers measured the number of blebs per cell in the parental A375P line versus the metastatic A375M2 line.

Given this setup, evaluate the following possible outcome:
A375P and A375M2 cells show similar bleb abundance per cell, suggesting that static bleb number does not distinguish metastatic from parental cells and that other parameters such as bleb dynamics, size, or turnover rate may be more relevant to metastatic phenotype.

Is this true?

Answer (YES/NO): NO